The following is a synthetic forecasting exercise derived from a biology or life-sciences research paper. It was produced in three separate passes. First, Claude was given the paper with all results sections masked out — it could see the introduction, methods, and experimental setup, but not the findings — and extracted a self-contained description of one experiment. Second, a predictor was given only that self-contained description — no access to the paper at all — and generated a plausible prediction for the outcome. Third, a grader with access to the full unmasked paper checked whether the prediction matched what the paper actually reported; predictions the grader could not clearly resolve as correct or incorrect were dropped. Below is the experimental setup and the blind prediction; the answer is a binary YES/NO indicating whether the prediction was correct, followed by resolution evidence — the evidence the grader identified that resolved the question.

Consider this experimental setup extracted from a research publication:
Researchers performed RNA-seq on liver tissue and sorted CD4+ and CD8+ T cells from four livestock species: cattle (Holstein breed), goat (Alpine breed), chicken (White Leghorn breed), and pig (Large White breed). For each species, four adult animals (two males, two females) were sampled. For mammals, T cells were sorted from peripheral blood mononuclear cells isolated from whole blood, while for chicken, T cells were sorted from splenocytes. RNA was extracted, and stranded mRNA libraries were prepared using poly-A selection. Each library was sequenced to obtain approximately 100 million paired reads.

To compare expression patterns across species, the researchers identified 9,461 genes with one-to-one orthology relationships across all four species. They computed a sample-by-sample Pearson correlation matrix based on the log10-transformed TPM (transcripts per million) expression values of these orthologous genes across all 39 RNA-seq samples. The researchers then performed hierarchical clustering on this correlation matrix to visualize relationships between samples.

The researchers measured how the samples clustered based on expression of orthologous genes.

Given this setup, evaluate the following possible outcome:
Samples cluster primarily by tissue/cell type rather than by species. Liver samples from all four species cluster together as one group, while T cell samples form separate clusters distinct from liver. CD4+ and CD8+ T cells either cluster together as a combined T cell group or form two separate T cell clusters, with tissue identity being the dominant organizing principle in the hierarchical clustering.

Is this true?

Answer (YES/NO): NO